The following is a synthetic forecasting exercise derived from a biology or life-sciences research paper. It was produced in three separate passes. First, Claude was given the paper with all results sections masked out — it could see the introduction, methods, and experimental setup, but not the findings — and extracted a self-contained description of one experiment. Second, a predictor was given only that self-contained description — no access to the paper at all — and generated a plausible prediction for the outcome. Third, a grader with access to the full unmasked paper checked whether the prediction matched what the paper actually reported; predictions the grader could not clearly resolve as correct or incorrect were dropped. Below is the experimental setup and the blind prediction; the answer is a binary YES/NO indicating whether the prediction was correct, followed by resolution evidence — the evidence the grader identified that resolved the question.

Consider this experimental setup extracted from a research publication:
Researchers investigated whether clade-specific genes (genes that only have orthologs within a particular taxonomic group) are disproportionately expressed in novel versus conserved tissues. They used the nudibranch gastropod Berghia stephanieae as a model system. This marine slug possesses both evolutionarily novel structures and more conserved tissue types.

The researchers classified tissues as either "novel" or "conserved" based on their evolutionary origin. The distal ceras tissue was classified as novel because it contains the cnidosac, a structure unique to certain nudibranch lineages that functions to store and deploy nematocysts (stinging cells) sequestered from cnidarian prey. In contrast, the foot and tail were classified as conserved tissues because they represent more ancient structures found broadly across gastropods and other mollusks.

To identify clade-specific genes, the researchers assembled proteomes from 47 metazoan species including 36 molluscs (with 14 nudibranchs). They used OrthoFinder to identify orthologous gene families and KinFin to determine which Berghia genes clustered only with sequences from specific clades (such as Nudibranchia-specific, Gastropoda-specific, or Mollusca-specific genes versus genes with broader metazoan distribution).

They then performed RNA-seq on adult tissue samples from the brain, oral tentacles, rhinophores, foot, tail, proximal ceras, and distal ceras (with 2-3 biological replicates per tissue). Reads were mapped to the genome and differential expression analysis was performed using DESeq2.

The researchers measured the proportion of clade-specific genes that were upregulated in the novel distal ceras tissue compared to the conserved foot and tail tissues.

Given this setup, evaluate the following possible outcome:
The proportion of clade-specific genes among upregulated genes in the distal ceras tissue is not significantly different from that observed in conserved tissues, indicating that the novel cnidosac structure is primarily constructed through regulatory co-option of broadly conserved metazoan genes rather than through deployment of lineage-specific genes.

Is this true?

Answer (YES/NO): NO